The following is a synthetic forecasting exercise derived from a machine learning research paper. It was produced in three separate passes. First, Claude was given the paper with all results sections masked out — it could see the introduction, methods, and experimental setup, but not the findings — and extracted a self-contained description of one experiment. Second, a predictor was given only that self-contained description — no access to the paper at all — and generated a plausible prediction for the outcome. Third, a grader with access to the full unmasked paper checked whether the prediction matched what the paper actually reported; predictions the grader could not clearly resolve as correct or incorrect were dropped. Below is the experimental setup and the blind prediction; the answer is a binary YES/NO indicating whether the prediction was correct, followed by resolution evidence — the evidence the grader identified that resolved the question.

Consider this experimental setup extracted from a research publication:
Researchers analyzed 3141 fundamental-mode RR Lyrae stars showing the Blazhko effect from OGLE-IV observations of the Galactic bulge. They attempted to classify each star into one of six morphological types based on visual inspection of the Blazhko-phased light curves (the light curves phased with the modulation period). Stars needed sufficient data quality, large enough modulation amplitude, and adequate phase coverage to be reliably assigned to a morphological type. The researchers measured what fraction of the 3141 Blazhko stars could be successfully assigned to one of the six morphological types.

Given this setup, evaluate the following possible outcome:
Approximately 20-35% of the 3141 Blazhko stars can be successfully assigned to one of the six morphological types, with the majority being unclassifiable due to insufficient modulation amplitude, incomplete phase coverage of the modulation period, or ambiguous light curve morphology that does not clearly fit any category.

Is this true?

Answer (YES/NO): NO